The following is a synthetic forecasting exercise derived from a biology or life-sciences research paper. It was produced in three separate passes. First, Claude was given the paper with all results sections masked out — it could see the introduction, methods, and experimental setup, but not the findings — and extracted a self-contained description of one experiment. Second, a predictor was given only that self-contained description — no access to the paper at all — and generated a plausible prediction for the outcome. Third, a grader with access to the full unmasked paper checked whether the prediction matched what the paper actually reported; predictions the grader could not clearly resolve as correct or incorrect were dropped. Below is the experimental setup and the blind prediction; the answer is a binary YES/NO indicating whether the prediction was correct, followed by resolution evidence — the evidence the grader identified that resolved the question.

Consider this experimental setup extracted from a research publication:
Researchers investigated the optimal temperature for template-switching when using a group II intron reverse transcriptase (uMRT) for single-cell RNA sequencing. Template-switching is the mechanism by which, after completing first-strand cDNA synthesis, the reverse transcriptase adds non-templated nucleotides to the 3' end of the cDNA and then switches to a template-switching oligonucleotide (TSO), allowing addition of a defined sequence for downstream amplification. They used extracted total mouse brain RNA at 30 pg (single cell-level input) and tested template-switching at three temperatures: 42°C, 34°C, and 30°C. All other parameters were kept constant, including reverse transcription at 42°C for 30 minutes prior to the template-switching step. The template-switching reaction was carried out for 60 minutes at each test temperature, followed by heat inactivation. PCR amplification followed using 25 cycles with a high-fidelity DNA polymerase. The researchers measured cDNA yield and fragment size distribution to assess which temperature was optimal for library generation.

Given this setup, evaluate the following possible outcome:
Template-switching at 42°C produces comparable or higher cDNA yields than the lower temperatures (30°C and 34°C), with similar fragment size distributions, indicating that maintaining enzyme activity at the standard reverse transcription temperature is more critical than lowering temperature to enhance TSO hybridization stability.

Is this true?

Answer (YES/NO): NO